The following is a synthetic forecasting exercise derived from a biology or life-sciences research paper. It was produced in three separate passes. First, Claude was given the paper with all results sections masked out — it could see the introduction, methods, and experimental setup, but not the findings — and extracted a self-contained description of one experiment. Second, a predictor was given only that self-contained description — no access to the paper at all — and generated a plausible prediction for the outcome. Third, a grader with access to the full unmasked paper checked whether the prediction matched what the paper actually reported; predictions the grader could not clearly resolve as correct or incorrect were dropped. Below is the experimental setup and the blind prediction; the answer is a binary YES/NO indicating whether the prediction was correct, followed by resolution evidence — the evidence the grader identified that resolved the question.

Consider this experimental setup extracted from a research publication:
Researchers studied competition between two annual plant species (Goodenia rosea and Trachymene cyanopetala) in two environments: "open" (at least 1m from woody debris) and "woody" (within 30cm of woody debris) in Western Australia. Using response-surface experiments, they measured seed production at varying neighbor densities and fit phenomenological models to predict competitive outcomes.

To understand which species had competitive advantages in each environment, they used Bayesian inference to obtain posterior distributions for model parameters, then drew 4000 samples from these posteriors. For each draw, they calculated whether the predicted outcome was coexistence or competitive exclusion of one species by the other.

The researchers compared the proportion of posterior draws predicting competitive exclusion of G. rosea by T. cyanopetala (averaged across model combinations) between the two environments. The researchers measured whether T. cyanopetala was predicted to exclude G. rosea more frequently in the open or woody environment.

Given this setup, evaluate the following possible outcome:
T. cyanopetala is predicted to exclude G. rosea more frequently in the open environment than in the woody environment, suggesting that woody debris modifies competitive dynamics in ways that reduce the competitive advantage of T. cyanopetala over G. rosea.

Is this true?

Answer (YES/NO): YES